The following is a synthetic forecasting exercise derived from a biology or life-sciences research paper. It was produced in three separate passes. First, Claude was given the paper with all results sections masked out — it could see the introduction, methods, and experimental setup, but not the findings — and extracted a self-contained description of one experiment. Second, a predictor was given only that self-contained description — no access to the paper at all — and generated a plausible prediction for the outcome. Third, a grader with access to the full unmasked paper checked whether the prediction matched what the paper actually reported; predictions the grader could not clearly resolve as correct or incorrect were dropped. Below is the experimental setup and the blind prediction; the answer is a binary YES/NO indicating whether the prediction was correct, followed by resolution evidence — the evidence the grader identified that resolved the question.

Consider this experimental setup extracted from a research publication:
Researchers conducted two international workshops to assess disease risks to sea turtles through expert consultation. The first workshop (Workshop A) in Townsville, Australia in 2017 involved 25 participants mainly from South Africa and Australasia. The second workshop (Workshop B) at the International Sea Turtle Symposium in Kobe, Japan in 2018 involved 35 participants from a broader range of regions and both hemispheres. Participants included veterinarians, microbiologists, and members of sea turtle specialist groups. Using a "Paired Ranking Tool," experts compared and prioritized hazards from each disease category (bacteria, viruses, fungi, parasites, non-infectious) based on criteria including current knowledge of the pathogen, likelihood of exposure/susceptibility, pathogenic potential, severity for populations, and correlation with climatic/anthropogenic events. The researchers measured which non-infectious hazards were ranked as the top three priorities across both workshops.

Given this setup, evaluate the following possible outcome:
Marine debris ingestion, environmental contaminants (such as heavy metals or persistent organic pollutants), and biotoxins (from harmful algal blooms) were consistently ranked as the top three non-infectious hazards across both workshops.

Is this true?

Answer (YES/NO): NO